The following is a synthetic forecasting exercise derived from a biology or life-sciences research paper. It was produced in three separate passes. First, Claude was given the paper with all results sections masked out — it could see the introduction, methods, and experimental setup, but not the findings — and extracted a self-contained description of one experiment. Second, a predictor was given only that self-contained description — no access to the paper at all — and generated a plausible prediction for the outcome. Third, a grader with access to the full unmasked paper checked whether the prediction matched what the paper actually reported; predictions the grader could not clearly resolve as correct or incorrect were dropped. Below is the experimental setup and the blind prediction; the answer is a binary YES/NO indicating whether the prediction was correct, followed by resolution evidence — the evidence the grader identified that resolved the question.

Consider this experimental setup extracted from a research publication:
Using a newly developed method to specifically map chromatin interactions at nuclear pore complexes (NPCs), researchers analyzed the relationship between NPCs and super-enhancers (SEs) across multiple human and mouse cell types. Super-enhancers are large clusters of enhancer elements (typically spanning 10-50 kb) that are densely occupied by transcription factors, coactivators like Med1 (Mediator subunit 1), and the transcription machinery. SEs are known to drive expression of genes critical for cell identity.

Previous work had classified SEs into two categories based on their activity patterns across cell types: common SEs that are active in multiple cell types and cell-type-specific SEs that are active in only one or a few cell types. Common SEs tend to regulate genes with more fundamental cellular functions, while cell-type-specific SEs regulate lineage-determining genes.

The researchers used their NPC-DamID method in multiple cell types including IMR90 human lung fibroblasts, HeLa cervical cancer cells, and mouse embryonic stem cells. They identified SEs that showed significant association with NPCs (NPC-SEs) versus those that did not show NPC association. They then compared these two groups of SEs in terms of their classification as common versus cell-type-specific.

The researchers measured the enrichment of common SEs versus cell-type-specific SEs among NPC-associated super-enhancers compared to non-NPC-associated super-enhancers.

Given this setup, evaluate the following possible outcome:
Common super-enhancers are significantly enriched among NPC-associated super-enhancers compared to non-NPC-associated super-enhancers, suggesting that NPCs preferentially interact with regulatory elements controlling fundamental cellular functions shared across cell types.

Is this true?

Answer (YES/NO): NO